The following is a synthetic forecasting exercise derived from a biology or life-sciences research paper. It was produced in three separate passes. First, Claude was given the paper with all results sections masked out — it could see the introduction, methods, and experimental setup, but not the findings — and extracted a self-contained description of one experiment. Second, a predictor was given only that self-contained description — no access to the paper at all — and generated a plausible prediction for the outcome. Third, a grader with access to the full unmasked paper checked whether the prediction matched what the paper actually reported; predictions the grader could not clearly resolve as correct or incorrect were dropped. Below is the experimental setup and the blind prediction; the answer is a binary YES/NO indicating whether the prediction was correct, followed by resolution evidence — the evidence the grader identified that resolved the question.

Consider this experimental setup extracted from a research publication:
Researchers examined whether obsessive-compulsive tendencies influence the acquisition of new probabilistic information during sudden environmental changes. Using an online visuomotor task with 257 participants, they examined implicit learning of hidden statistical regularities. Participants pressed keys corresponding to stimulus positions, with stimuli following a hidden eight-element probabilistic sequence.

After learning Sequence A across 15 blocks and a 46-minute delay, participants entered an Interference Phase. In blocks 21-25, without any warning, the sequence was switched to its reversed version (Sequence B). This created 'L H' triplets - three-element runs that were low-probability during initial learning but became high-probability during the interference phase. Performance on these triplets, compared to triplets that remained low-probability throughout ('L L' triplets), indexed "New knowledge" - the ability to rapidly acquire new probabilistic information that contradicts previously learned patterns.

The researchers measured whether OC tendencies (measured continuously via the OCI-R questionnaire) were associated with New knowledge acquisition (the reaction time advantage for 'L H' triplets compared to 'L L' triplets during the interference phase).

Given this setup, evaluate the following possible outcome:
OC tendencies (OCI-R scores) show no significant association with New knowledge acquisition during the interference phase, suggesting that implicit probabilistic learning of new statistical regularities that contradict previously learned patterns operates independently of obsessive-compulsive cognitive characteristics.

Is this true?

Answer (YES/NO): YES